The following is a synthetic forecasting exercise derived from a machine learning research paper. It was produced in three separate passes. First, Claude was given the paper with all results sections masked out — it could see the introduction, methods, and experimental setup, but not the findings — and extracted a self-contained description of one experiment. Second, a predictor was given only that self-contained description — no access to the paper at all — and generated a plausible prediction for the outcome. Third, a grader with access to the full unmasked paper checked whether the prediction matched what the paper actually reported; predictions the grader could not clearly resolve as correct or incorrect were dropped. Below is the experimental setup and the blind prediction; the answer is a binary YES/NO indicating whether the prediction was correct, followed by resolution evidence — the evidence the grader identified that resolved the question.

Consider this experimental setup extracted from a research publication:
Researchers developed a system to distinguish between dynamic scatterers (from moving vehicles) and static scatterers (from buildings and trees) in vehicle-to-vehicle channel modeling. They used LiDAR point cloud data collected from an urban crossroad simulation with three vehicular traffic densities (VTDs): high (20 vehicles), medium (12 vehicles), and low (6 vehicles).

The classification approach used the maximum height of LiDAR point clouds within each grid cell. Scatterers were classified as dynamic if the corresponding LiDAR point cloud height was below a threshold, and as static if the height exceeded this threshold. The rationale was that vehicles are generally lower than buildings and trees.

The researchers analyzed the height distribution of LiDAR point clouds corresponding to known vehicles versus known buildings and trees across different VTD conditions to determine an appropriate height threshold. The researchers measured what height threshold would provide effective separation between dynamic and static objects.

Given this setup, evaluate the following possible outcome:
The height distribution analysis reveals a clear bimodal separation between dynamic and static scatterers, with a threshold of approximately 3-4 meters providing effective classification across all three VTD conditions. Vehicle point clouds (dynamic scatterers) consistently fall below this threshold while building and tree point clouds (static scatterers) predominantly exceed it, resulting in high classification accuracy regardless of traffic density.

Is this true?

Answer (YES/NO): NO